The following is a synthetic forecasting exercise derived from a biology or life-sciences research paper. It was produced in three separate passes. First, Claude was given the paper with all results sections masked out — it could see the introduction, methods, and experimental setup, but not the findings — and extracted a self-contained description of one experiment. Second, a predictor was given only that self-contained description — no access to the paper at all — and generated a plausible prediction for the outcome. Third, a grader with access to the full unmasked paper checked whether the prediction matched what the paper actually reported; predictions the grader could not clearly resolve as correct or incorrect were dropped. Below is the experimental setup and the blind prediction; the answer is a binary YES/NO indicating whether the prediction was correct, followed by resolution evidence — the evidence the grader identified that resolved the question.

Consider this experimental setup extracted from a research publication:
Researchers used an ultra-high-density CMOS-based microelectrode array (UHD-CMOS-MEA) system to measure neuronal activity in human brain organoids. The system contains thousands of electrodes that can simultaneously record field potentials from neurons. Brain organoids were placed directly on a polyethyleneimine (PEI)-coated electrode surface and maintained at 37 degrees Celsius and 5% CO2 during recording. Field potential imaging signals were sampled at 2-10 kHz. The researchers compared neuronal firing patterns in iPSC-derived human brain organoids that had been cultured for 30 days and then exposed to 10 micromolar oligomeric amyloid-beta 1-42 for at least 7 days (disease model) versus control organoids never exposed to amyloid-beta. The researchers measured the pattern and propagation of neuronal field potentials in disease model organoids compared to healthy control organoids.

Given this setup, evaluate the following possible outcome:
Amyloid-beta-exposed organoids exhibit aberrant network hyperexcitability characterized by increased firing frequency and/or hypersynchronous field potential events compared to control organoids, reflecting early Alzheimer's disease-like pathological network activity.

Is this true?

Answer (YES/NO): NO